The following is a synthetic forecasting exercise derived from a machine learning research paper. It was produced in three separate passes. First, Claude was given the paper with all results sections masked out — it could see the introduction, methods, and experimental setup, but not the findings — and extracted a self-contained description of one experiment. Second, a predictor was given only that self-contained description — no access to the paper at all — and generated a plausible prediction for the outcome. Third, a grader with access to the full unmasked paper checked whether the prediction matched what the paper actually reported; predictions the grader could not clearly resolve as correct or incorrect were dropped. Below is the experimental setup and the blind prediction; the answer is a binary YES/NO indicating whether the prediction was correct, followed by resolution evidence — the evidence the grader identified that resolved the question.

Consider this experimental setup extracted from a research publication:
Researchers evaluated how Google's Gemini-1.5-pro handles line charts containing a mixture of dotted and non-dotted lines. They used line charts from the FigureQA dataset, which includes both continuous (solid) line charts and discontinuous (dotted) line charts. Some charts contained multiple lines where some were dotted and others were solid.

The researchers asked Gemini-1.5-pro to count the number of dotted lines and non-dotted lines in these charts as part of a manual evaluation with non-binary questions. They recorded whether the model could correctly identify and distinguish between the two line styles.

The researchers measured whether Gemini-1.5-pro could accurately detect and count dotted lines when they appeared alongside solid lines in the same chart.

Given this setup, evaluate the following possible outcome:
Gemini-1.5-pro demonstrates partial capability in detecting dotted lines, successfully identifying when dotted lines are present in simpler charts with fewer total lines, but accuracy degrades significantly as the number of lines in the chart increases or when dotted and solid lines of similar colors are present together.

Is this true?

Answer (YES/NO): NO